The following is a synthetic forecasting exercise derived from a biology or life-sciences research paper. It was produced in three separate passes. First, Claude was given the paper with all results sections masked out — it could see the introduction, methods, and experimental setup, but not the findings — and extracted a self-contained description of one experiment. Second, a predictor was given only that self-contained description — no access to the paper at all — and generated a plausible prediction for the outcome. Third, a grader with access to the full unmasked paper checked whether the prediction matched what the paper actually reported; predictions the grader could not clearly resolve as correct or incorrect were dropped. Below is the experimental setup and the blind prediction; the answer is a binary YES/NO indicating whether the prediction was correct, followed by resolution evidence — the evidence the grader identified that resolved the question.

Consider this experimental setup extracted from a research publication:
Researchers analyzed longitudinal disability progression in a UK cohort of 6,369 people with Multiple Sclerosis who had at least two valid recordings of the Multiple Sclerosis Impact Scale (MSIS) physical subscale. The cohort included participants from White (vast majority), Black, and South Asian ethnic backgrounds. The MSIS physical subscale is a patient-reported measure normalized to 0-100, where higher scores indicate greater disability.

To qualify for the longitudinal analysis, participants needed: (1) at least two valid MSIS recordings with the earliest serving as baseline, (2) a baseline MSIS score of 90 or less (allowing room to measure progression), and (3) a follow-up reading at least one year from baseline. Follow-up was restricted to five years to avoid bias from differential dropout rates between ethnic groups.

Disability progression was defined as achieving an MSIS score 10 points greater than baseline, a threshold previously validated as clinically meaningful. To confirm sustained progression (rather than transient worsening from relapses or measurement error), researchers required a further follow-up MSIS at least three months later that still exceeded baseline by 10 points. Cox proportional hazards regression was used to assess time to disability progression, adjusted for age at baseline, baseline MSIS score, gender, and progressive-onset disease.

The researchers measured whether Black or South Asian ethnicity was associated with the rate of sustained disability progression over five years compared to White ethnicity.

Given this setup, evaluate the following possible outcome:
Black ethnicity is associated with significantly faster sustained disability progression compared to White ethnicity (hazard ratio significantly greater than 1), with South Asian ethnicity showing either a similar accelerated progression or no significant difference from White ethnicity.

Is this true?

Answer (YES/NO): NO